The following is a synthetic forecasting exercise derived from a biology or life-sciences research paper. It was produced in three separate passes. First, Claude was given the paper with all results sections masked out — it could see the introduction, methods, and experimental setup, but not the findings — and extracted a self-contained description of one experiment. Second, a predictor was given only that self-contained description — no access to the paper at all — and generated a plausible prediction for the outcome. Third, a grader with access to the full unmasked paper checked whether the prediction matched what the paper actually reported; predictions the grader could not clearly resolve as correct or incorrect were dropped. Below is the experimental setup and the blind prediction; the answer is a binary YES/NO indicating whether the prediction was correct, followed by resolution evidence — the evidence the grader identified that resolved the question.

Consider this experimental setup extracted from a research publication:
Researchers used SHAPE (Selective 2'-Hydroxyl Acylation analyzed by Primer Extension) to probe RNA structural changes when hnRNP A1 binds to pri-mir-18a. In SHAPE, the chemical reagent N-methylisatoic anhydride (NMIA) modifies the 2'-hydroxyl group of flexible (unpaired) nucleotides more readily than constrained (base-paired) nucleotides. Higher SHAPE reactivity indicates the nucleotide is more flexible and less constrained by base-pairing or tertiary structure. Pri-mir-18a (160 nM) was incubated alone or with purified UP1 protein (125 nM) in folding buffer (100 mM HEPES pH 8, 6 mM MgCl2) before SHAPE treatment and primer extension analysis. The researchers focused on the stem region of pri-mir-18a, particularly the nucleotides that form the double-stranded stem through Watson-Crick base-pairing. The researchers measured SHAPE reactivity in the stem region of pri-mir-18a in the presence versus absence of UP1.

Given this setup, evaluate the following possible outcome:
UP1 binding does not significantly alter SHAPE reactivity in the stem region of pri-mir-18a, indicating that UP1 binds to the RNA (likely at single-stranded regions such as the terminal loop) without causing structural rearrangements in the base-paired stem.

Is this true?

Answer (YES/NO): NO